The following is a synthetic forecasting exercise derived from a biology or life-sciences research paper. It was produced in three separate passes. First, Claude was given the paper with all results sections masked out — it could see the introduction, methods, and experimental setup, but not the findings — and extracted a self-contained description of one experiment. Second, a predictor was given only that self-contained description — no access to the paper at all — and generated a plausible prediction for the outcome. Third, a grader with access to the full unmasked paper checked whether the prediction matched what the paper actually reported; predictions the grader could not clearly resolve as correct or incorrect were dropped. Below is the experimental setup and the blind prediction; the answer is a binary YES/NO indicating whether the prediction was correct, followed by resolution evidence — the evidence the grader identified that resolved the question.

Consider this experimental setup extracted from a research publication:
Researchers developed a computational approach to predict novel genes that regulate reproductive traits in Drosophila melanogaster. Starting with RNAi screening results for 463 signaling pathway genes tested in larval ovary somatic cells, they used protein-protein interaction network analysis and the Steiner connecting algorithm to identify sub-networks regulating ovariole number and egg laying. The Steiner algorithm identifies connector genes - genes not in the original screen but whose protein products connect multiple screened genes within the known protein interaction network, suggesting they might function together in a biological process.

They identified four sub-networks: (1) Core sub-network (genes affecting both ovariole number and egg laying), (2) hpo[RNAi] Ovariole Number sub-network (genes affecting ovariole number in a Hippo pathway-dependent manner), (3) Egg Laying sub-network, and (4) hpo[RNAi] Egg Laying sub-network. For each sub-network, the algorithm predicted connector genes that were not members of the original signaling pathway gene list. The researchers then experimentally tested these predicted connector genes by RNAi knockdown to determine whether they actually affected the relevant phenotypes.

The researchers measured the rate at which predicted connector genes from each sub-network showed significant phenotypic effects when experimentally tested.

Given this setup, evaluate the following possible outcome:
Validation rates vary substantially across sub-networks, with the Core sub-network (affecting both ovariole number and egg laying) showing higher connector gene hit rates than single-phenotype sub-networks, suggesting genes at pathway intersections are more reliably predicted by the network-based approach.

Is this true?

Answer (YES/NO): NO